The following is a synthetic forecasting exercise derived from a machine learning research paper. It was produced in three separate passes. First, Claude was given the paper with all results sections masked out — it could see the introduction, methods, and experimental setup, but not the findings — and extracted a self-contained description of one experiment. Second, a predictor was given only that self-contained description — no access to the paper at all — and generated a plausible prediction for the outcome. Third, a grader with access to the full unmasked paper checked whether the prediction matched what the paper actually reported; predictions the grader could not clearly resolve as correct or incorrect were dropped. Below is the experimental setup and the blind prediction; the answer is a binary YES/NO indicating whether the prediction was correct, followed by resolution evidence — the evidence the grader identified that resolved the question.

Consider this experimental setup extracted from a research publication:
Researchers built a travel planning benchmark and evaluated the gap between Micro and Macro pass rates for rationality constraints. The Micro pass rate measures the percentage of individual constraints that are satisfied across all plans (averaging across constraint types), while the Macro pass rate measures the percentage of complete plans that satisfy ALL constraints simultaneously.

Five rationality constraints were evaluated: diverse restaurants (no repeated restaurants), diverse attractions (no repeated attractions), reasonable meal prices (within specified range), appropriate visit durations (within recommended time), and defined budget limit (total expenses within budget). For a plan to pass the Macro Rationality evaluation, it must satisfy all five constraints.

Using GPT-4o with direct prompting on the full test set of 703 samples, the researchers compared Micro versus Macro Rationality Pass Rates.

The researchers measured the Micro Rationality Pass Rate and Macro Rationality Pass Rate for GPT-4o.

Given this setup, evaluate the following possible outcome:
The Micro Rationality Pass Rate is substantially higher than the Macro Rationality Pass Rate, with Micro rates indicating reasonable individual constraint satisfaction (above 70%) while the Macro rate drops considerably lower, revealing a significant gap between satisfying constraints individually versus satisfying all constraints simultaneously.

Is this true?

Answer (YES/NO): YES